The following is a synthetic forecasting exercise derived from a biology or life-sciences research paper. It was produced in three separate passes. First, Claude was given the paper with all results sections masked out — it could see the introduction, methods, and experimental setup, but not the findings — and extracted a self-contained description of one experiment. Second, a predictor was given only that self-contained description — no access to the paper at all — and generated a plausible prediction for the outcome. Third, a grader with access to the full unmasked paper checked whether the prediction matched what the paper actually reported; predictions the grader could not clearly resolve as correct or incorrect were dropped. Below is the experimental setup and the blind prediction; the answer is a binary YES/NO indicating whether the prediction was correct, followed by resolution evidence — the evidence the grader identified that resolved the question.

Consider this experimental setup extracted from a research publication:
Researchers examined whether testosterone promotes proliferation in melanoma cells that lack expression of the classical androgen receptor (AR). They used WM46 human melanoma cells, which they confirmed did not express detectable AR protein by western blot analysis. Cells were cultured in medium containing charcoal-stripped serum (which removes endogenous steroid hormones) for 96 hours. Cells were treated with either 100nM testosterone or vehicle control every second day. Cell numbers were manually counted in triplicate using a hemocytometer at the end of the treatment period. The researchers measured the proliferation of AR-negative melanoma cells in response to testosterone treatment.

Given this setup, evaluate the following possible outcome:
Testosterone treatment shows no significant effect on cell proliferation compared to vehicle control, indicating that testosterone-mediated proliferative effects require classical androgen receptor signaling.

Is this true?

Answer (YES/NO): NO